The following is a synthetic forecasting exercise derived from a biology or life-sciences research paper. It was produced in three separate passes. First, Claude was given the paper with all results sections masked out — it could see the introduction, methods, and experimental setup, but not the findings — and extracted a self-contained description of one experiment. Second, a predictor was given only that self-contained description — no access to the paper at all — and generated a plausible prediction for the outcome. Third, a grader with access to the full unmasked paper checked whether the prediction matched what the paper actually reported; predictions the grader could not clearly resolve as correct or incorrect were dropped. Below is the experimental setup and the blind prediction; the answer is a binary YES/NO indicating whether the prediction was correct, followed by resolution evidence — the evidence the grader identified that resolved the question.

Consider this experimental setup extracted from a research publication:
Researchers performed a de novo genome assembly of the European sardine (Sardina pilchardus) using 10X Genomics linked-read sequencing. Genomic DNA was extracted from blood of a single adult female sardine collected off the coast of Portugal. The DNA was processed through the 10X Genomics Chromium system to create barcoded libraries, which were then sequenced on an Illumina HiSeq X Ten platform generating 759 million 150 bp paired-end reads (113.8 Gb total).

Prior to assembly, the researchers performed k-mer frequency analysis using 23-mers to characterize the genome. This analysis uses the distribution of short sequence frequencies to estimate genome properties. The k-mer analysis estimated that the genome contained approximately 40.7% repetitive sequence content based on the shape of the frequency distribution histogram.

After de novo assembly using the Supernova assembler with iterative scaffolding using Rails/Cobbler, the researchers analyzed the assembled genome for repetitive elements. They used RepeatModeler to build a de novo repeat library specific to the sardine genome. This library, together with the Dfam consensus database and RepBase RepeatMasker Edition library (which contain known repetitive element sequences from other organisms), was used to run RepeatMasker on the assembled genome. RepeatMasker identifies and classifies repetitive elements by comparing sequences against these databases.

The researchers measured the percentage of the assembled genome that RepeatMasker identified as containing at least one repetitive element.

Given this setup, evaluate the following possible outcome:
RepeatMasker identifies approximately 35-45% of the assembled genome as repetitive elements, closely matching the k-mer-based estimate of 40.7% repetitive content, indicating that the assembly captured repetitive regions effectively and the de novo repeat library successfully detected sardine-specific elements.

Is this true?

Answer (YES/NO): NO